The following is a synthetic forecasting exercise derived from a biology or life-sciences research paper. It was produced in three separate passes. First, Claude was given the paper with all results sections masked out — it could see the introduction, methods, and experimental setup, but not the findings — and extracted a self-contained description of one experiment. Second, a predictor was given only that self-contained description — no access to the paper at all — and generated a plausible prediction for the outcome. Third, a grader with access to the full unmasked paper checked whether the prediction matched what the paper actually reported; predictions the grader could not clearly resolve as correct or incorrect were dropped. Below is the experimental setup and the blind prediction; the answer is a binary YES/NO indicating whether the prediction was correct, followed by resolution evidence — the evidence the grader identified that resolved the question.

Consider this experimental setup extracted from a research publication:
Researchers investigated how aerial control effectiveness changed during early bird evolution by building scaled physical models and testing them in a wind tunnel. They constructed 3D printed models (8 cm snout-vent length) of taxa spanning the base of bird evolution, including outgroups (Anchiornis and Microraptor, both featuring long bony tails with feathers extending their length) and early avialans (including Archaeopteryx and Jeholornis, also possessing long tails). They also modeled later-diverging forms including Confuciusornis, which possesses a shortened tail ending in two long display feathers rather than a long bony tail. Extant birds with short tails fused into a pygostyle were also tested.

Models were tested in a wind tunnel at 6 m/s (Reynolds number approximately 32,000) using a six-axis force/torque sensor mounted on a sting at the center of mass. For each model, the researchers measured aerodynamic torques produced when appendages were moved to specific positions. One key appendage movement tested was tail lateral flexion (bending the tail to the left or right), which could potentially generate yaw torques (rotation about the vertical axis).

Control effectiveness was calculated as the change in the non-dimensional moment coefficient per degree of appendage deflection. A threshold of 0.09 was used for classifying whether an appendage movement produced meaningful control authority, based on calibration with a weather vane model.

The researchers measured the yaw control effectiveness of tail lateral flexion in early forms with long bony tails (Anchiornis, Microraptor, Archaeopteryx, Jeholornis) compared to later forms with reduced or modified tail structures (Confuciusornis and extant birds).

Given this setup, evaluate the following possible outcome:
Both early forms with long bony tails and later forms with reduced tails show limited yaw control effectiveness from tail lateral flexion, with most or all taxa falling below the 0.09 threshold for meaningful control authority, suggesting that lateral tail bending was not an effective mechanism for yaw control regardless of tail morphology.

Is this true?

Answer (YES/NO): NO